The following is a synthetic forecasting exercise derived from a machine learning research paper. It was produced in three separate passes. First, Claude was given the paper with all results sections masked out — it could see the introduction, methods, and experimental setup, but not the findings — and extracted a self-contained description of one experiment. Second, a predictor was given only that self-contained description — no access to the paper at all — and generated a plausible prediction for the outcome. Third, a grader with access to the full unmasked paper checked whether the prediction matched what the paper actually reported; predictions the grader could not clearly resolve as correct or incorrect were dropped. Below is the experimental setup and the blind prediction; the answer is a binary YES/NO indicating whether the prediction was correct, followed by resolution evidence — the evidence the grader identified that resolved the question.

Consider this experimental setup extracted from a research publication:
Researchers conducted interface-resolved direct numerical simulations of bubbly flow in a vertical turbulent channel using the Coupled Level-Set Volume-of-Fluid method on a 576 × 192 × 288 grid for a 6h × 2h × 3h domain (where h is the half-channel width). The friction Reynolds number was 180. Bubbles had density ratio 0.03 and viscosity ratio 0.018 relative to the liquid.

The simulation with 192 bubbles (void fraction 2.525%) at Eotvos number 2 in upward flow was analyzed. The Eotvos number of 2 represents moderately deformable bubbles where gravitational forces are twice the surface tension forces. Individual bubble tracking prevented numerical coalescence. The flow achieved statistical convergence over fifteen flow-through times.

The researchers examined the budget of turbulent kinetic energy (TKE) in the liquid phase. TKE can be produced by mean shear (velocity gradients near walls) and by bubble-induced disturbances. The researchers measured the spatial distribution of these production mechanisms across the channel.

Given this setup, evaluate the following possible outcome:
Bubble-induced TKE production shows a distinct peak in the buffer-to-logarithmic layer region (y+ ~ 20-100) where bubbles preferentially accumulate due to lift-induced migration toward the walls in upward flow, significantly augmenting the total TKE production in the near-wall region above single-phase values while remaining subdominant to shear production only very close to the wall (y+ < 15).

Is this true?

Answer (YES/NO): NO